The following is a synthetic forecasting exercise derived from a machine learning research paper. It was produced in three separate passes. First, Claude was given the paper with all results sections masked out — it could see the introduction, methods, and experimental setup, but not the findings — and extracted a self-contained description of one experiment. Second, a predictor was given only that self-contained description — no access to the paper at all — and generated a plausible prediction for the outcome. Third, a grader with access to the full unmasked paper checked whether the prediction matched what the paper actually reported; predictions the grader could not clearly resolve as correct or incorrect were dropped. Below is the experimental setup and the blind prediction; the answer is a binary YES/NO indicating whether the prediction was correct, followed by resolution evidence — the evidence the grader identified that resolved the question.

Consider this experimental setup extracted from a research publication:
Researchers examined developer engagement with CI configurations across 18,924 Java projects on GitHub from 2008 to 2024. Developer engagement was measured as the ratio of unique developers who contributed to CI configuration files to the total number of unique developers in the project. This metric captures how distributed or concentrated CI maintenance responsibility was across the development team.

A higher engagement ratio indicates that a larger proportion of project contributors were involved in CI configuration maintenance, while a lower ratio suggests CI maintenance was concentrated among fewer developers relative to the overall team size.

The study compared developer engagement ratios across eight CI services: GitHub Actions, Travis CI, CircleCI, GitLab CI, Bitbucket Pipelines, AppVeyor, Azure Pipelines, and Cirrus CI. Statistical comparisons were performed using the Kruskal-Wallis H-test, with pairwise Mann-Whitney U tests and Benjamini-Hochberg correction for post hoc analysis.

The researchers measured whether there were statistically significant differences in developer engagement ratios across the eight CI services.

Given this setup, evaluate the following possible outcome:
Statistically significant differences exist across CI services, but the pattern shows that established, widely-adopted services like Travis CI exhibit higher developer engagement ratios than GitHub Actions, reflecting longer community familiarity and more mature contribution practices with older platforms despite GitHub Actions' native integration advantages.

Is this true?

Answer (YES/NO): NO